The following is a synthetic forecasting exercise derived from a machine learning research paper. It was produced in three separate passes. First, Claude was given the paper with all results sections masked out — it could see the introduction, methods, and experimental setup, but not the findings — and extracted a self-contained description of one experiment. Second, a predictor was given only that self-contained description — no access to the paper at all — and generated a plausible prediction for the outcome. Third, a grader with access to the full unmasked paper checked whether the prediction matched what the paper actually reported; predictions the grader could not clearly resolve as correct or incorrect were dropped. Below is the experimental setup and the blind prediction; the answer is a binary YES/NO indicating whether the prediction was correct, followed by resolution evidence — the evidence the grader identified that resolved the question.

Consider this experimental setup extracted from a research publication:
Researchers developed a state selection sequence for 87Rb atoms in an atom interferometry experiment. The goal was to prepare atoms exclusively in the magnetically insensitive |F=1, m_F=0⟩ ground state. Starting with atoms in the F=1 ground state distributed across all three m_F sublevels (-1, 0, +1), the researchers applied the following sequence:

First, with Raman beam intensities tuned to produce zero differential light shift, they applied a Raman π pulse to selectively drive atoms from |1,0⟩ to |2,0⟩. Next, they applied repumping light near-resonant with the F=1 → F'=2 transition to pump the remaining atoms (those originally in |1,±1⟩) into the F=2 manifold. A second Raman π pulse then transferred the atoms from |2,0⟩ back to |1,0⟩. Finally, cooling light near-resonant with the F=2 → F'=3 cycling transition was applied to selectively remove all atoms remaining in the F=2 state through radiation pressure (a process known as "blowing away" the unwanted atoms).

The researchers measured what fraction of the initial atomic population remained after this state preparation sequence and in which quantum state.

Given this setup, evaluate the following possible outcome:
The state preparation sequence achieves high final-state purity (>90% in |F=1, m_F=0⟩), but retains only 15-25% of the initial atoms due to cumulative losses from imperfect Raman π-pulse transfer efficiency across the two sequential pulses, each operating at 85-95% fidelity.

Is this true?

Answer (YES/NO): NO